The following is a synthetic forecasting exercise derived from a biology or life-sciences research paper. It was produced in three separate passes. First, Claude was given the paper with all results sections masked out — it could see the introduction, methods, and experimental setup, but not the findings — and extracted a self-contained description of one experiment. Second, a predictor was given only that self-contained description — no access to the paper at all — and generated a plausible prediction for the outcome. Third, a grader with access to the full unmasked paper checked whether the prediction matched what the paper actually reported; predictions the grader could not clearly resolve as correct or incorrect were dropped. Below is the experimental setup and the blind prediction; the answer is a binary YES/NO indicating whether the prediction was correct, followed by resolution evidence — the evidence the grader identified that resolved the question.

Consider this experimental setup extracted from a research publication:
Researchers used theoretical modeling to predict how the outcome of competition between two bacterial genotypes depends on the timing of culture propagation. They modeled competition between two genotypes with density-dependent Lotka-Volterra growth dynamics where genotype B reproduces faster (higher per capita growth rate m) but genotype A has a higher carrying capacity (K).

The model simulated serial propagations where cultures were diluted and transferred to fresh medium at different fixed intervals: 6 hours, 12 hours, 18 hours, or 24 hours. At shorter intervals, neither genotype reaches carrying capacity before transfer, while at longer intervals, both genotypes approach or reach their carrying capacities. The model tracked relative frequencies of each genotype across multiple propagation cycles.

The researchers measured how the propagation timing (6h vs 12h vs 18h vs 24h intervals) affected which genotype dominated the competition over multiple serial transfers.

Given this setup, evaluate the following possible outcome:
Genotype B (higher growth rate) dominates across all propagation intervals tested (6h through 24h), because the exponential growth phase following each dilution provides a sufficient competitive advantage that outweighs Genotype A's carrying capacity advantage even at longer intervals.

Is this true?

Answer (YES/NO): NO